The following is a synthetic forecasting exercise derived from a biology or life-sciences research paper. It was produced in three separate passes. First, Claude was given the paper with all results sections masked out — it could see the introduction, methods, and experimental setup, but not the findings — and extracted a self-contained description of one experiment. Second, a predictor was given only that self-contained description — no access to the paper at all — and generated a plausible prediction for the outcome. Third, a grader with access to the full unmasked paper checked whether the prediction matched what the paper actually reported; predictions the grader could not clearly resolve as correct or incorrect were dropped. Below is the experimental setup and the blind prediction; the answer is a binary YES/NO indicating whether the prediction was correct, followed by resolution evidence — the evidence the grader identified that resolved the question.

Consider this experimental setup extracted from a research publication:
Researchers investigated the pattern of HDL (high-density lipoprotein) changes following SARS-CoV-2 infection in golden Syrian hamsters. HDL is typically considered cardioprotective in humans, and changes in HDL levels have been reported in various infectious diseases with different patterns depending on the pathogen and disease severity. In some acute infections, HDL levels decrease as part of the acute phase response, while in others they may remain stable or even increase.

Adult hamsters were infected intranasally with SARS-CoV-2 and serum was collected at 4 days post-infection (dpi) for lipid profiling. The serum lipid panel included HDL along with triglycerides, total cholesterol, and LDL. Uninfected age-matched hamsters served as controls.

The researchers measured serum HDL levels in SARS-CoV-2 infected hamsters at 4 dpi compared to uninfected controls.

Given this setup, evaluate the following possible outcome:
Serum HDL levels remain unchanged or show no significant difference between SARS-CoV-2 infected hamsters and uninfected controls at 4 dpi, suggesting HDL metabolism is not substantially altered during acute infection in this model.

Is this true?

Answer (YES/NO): NO